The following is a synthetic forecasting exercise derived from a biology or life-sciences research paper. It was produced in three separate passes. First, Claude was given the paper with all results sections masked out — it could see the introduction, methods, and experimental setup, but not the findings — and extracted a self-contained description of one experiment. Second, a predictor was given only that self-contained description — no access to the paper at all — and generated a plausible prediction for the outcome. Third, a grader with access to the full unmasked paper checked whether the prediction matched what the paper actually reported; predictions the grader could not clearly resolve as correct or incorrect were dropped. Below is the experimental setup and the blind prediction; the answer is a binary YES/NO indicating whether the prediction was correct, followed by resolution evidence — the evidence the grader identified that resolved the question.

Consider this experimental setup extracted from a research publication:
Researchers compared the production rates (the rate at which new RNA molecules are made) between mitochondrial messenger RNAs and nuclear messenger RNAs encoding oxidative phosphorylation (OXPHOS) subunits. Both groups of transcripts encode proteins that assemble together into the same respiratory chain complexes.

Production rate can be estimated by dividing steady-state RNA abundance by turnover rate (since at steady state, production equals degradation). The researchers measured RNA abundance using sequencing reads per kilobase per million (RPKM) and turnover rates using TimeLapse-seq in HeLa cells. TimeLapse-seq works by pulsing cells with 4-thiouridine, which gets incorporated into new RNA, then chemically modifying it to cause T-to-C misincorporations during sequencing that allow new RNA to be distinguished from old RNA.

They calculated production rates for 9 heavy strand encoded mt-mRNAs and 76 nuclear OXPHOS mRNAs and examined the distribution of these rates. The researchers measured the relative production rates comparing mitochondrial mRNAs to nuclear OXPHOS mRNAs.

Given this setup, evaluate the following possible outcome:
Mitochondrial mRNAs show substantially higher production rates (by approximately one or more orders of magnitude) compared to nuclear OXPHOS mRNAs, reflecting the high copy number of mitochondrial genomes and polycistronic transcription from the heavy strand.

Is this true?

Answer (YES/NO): YES